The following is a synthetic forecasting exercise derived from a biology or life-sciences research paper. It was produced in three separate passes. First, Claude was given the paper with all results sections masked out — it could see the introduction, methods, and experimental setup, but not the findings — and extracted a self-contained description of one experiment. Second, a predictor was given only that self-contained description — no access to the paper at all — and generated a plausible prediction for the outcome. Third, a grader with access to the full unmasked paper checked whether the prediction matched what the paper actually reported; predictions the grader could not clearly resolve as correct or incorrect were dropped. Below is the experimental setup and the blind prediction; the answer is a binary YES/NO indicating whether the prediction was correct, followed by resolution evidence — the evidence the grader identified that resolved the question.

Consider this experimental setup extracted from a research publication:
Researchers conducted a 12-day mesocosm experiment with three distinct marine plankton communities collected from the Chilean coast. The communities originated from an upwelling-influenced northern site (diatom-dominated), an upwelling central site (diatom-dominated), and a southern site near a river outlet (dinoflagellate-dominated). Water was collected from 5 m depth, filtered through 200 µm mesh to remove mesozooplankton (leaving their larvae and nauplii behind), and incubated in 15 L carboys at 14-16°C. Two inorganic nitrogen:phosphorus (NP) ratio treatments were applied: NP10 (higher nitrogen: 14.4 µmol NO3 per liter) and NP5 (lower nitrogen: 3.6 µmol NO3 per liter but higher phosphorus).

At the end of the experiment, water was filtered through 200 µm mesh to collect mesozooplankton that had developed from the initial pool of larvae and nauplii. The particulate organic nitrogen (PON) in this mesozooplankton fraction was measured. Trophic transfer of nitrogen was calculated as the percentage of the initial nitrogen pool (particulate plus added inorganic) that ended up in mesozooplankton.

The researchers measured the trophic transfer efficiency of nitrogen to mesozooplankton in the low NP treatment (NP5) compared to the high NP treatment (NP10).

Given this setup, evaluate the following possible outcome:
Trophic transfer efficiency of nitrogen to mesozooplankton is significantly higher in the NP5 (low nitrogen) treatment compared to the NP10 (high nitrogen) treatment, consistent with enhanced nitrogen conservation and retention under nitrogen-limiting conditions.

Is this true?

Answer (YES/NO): YES